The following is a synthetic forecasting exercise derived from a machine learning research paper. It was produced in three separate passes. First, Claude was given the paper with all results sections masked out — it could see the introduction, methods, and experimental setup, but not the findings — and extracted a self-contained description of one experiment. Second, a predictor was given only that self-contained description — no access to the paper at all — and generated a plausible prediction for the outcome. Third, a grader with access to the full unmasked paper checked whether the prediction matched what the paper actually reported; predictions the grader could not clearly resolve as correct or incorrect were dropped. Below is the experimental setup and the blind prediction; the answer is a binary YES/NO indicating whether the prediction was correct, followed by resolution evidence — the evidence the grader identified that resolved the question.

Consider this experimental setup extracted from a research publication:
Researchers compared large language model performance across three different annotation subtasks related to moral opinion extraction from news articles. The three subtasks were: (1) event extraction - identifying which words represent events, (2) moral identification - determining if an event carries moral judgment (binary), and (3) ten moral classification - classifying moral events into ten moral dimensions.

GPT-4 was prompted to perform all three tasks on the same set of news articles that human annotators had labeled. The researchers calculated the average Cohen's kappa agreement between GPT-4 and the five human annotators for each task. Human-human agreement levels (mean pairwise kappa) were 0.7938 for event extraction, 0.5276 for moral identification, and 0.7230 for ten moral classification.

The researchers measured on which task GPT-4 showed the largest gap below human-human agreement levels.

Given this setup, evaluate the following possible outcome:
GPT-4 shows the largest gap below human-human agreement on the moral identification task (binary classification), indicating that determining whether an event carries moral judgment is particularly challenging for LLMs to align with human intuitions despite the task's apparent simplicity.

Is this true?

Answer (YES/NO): NO